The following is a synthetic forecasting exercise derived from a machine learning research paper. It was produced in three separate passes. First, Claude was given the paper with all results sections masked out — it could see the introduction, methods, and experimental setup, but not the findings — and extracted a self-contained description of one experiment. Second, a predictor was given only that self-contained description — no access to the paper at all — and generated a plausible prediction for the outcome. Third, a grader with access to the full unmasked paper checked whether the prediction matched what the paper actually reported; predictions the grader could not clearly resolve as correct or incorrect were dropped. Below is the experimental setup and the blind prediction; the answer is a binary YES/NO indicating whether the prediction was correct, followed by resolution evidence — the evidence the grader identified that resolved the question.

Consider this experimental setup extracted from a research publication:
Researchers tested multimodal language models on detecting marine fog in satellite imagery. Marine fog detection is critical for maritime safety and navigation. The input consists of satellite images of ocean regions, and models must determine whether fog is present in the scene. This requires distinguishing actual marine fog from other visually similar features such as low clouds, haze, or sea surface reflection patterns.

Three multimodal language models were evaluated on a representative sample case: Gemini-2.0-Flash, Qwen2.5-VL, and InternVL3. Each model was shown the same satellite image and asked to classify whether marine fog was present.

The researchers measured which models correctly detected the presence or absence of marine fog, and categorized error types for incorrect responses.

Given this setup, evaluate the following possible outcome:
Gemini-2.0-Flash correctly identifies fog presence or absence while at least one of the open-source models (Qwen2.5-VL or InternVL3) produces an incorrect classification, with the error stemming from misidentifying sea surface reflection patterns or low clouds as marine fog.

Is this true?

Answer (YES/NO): NO